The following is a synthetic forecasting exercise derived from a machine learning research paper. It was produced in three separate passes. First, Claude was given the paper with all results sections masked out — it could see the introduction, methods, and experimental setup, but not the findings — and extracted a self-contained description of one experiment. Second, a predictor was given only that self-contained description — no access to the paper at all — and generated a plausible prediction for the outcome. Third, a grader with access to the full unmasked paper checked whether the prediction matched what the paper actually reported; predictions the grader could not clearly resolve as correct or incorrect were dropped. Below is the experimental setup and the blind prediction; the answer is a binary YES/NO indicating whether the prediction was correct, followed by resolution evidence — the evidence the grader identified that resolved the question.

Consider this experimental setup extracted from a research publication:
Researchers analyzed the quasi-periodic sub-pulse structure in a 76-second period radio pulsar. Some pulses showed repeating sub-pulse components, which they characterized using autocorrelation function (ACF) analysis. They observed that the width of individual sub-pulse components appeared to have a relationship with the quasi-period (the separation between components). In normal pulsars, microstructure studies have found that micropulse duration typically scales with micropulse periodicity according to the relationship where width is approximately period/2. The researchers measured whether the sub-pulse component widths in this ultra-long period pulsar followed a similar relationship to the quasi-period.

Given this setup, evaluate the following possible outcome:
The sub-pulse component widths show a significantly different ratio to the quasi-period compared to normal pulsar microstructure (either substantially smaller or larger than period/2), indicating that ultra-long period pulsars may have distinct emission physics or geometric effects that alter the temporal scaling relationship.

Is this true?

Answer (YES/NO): NO